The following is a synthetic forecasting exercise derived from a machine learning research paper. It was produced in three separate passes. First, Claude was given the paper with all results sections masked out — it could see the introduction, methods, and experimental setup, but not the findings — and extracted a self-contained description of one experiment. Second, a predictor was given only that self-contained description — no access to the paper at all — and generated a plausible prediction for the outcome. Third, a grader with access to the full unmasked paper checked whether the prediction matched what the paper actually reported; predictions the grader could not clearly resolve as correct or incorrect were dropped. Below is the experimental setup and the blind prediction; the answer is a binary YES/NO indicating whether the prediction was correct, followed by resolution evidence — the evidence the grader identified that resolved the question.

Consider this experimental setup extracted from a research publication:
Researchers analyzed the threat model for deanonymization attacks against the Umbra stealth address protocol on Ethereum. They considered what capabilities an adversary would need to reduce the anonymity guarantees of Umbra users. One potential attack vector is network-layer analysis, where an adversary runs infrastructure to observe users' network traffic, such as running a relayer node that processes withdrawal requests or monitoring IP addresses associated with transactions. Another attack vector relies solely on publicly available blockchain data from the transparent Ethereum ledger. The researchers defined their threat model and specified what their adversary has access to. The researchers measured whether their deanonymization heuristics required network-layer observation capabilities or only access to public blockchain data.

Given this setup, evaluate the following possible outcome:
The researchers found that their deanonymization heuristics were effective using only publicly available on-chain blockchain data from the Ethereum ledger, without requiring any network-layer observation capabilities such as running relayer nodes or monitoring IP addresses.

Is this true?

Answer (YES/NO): YES